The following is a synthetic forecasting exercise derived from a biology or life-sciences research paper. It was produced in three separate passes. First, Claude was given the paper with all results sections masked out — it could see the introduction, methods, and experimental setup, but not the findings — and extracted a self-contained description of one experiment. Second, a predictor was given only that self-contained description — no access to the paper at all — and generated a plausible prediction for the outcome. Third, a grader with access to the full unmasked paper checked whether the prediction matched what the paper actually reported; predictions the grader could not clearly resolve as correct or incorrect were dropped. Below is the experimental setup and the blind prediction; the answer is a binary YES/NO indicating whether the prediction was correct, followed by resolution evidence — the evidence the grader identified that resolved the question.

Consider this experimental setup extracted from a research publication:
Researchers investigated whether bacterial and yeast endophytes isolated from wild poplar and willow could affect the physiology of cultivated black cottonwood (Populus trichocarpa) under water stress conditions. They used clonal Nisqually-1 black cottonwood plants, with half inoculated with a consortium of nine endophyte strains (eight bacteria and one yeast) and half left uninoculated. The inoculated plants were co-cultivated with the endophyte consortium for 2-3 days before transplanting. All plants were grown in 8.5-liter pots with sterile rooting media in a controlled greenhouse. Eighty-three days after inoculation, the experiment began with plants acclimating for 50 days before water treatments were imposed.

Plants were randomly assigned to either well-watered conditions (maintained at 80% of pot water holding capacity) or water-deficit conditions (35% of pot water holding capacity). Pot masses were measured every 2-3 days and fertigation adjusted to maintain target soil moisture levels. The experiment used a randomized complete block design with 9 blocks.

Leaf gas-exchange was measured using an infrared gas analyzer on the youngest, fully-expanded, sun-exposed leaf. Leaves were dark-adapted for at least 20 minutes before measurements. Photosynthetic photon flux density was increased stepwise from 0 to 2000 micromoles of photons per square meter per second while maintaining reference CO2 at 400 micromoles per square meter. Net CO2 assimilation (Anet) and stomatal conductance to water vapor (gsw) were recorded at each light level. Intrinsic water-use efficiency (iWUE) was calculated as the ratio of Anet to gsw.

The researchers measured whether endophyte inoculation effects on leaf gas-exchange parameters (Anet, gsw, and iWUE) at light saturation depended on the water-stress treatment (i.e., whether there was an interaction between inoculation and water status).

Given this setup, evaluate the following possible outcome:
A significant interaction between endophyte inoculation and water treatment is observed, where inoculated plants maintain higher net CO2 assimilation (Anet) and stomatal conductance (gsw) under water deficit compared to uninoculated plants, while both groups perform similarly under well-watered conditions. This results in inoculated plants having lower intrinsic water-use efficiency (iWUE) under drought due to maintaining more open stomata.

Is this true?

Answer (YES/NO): NO